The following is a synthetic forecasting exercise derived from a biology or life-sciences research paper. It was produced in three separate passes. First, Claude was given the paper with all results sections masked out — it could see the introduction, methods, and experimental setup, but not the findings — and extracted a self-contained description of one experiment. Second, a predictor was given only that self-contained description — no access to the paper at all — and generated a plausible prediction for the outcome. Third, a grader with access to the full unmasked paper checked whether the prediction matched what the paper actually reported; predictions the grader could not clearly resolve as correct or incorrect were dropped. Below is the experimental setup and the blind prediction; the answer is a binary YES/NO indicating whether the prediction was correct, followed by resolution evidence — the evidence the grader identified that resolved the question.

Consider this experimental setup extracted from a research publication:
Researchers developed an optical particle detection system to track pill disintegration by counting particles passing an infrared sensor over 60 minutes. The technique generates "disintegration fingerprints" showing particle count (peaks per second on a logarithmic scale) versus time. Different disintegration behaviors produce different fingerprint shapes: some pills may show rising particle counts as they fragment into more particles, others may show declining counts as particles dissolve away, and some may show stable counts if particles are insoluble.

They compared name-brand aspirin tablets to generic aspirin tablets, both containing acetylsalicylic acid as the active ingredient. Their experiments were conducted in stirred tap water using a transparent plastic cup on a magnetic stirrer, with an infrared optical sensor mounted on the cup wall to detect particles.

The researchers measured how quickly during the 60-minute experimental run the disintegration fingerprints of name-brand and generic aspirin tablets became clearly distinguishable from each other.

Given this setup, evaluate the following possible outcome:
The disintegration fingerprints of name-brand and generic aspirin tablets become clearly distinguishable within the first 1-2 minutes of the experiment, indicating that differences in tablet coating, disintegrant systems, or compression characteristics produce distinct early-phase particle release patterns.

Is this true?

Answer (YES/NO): NO